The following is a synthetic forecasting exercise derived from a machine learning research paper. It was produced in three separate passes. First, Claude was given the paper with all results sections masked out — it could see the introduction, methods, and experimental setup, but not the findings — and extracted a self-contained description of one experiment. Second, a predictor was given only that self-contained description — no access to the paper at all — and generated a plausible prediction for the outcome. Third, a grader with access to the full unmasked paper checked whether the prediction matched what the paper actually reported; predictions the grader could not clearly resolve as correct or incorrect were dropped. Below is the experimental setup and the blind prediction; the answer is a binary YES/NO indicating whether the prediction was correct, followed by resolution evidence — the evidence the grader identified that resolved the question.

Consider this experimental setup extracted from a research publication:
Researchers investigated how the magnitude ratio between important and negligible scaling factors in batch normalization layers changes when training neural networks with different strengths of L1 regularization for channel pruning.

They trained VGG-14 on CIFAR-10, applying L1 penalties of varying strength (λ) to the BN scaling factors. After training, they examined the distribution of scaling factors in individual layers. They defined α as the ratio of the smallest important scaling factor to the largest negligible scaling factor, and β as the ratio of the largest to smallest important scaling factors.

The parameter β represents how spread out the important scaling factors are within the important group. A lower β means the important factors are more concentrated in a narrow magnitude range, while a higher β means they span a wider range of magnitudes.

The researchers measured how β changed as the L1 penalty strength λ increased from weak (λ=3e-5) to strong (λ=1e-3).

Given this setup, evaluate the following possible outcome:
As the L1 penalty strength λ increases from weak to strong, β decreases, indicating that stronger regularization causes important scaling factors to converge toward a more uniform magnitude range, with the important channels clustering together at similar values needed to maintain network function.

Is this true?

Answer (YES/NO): YES